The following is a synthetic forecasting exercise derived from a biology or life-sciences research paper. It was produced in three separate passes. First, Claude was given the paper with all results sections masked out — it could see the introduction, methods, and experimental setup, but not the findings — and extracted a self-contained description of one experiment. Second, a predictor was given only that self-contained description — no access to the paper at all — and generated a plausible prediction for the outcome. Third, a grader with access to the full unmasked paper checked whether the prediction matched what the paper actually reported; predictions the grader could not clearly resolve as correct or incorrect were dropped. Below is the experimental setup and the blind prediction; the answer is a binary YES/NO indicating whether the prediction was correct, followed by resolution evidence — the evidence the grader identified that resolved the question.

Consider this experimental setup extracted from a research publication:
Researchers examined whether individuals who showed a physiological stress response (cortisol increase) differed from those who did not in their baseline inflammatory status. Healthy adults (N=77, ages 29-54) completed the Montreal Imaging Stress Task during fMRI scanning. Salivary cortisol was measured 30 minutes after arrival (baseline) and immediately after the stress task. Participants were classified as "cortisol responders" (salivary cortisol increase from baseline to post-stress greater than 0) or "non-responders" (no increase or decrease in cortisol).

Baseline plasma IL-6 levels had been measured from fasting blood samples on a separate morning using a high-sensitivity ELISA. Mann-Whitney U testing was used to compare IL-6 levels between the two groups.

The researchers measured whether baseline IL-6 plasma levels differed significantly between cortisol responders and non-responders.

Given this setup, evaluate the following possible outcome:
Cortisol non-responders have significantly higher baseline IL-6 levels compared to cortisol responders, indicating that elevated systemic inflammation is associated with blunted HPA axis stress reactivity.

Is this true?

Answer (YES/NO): NO